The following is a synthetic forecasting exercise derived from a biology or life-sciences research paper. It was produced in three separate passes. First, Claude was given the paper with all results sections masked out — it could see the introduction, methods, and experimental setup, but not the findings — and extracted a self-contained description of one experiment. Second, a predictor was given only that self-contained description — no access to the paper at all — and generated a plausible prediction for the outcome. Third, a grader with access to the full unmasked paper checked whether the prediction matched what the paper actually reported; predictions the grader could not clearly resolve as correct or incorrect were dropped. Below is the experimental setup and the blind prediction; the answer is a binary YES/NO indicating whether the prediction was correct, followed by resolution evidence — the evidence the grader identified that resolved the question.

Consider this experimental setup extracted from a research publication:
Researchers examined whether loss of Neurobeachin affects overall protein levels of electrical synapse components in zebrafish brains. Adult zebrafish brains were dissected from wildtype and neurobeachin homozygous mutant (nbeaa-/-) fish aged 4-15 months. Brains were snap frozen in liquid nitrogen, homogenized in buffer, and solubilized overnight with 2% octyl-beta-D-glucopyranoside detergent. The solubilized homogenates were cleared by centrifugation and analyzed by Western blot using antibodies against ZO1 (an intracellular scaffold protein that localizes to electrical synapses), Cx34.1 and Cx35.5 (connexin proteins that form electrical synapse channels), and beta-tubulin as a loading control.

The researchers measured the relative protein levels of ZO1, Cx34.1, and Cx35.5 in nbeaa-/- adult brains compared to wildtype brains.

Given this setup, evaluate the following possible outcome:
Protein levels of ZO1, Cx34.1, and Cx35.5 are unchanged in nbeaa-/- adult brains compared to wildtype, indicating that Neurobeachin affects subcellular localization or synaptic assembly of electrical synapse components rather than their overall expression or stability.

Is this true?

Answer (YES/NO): YES